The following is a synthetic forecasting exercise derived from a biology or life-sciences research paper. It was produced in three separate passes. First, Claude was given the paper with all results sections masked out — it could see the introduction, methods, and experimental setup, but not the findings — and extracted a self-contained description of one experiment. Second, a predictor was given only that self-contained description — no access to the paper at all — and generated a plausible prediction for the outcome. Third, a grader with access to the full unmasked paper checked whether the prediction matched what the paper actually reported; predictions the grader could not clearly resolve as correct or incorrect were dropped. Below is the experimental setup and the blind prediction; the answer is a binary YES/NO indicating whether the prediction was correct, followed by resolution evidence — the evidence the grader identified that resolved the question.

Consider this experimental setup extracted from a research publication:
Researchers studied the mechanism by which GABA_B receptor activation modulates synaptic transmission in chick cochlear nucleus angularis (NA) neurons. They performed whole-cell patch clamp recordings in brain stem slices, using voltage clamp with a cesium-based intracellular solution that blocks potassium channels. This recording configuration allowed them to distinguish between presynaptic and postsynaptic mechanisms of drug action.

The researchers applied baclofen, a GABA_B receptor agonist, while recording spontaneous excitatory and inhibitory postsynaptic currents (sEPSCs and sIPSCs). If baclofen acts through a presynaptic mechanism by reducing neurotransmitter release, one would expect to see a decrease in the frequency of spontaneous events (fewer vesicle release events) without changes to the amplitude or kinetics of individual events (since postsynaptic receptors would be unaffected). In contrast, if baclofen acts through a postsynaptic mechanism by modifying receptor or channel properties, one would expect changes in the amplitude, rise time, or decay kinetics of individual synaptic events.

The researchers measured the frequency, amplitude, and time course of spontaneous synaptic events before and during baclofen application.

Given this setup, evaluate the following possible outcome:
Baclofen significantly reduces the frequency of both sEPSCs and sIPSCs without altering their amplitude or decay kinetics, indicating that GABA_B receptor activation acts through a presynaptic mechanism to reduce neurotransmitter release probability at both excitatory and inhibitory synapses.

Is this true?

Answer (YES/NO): YES